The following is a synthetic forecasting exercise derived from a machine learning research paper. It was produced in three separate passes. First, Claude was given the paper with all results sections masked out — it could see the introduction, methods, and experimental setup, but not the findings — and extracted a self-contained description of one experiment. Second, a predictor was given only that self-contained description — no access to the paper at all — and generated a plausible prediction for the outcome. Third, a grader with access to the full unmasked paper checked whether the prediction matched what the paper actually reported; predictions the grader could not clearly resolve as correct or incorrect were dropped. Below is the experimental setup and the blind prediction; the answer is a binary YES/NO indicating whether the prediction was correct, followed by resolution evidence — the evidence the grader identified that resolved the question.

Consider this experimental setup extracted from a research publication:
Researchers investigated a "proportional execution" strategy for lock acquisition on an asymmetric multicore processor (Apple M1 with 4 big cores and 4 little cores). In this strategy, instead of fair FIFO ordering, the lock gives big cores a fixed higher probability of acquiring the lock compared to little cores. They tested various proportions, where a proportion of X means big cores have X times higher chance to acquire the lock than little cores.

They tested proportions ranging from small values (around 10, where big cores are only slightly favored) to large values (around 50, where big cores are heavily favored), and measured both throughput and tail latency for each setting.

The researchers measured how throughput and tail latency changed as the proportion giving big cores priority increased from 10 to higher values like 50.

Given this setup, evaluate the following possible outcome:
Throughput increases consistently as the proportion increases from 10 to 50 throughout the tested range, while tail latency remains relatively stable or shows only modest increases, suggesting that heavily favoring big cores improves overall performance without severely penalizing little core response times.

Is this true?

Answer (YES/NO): NO